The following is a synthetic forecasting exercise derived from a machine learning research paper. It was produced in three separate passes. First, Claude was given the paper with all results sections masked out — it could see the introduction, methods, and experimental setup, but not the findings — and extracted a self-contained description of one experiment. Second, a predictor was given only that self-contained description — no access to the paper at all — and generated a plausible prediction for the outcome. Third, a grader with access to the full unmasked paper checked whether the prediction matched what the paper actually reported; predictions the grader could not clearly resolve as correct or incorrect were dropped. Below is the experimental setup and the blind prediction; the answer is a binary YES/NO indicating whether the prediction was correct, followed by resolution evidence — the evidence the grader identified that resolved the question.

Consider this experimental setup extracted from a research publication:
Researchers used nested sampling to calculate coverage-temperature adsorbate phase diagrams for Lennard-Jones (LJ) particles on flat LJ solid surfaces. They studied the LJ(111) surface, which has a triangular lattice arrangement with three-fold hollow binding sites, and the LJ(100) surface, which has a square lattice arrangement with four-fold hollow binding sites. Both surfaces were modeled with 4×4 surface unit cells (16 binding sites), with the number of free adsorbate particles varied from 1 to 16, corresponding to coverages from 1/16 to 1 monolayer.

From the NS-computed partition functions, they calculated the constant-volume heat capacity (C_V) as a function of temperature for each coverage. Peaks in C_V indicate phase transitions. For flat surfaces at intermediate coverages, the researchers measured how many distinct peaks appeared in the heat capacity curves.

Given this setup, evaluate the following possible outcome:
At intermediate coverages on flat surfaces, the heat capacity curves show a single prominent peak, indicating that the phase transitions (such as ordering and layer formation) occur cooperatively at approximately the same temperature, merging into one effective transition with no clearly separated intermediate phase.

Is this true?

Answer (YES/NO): NO